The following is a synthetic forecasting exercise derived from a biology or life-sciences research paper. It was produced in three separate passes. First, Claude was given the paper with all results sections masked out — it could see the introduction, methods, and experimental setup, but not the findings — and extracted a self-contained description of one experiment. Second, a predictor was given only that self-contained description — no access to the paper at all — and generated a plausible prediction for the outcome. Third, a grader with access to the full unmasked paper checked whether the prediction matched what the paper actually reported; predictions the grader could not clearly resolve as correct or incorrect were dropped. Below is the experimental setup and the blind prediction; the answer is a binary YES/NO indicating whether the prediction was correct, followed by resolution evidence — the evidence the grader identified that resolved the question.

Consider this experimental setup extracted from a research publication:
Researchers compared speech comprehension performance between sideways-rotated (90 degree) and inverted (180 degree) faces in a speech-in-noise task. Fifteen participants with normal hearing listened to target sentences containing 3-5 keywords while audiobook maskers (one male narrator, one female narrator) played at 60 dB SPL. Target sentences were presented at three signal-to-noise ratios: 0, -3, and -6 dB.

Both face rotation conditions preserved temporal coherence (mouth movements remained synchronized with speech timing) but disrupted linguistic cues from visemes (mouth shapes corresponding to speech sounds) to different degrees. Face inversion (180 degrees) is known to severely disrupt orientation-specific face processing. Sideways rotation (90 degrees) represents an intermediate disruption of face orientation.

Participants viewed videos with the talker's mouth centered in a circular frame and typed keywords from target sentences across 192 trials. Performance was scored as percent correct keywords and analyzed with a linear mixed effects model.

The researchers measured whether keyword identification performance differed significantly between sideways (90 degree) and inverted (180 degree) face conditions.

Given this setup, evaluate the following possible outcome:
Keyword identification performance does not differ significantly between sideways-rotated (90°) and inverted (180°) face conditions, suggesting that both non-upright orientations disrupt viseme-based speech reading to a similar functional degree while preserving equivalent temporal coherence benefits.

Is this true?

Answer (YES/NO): NO